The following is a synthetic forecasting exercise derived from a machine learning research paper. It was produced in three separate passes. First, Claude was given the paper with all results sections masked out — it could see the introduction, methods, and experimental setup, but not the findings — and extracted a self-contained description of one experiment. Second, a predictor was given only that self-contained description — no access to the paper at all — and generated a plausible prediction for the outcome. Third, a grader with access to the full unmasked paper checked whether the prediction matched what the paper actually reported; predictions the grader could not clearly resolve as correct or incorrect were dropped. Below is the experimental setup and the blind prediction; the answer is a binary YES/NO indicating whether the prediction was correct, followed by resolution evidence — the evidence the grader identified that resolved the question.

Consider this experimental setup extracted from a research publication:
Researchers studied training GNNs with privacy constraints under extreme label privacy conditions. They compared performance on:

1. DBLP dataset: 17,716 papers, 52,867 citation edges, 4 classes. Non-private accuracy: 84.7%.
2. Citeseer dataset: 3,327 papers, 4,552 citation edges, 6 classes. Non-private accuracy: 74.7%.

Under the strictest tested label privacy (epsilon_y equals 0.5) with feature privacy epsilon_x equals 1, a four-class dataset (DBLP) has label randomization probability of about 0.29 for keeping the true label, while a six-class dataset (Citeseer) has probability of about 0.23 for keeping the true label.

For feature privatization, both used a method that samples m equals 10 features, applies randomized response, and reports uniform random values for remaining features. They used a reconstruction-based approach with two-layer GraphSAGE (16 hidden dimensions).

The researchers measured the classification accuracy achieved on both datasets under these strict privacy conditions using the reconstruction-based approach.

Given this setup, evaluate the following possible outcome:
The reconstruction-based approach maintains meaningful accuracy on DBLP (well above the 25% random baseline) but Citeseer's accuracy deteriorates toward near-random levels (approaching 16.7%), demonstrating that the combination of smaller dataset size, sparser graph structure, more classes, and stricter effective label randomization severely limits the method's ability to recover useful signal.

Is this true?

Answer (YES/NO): NO